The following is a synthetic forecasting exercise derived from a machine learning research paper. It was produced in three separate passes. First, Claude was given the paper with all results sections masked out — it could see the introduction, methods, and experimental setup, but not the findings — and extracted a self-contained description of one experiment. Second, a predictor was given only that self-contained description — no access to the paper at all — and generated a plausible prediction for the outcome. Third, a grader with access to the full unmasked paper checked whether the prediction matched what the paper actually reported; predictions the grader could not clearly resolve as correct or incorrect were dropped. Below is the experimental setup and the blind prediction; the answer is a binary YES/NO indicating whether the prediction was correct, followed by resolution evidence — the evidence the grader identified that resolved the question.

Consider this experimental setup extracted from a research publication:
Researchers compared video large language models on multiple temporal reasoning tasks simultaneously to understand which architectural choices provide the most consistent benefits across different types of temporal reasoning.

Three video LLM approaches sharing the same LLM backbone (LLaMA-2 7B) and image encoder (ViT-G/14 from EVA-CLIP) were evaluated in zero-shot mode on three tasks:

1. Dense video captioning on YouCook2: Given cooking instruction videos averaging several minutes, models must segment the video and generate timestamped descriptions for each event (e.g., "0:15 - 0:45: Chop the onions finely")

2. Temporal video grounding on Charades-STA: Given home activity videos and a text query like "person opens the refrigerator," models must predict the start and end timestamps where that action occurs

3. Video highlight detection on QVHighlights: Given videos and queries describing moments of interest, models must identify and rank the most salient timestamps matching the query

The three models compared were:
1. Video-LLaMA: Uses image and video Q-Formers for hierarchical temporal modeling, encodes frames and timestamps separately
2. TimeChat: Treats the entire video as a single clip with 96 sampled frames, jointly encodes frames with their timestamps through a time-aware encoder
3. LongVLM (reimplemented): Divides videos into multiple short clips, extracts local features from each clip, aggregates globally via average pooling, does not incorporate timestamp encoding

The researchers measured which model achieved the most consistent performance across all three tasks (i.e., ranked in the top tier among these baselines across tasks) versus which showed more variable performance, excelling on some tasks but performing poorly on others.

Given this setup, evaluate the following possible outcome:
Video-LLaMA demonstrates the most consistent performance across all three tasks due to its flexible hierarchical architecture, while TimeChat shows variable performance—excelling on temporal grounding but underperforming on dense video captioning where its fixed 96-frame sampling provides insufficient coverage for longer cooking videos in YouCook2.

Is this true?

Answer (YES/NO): NO